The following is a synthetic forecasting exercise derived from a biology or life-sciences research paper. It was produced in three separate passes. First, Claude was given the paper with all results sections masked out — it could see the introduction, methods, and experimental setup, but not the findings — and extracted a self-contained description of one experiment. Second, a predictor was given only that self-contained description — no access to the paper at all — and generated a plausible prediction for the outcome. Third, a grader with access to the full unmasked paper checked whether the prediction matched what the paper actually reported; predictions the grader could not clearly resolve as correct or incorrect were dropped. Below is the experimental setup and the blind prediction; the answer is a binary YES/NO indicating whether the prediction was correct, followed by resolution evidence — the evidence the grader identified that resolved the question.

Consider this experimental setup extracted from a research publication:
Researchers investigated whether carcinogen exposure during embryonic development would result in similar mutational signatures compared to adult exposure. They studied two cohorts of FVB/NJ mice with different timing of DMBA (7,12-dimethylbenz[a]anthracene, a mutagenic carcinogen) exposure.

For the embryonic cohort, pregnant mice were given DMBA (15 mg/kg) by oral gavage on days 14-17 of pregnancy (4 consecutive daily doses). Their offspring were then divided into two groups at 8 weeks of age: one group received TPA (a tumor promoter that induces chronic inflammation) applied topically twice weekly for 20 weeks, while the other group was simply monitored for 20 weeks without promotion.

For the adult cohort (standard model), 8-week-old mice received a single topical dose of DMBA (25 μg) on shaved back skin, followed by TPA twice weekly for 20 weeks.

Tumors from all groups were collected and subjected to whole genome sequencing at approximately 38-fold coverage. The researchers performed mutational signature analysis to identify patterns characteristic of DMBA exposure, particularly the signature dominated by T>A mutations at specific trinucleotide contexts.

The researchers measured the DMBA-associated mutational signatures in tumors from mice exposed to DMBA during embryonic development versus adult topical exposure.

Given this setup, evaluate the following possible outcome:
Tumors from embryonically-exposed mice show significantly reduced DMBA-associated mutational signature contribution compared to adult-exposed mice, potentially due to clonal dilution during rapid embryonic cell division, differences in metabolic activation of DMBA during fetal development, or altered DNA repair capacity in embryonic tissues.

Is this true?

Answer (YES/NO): NO